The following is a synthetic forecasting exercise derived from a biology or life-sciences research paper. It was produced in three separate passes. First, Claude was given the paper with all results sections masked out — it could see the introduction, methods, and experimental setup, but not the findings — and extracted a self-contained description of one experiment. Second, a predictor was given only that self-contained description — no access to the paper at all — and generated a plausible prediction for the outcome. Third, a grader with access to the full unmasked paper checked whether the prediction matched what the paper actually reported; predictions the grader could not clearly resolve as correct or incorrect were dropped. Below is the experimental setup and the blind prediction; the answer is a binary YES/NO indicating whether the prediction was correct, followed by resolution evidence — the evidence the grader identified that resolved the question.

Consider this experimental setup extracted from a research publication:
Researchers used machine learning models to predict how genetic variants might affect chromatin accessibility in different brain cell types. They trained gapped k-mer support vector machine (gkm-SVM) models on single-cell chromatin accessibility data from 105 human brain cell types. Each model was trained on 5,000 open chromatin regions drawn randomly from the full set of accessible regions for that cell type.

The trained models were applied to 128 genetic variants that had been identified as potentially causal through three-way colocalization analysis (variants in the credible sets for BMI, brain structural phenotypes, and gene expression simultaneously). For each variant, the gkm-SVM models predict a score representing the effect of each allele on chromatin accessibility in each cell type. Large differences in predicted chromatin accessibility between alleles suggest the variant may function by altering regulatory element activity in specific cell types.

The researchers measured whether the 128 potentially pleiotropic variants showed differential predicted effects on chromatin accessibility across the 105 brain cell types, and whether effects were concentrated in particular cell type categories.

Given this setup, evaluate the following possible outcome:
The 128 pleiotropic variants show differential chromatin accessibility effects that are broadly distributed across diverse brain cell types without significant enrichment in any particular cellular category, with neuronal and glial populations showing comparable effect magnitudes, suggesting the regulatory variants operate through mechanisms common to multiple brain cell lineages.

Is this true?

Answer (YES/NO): NO